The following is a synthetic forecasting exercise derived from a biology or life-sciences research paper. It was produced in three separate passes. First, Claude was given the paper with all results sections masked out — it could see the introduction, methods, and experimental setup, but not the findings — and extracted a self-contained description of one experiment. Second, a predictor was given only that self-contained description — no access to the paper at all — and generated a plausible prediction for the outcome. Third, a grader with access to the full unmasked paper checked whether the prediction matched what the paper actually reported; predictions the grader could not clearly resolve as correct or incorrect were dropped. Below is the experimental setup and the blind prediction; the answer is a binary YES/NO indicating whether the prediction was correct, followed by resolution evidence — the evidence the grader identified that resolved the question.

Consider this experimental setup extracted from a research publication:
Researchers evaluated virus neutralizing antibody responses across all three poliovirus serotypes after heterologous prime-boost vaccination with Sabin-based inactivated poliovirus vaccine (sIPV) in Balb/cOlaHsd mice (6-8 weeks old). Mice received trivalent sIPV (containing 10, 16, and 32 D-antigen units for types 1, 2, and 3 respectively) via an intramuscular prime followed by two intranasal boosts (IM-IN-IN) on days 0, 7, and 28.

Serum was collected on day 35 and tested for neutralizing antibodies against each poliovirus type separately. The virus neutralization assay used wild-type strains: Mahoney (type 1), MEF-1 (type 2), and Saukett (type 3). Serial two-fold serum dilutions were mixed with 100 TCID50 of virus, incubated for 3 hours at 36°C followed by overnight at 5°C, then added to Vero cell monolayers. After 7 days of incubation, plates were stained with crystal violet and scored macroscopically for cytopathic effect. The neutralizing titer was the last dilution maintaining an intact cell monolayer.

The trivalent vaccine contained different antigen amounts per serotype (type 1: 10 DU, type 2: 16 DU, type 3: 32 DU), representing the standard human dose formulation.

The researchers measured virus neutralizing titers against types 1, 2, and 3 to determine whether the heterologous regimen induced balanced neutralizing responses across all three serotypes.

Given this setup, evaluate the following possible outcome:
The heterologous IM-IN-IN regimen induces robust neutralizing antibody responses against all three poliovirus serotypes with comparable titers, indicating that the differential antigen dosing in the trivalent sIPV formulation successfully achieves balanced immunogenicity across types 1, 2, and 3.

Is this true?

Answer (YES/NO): NO